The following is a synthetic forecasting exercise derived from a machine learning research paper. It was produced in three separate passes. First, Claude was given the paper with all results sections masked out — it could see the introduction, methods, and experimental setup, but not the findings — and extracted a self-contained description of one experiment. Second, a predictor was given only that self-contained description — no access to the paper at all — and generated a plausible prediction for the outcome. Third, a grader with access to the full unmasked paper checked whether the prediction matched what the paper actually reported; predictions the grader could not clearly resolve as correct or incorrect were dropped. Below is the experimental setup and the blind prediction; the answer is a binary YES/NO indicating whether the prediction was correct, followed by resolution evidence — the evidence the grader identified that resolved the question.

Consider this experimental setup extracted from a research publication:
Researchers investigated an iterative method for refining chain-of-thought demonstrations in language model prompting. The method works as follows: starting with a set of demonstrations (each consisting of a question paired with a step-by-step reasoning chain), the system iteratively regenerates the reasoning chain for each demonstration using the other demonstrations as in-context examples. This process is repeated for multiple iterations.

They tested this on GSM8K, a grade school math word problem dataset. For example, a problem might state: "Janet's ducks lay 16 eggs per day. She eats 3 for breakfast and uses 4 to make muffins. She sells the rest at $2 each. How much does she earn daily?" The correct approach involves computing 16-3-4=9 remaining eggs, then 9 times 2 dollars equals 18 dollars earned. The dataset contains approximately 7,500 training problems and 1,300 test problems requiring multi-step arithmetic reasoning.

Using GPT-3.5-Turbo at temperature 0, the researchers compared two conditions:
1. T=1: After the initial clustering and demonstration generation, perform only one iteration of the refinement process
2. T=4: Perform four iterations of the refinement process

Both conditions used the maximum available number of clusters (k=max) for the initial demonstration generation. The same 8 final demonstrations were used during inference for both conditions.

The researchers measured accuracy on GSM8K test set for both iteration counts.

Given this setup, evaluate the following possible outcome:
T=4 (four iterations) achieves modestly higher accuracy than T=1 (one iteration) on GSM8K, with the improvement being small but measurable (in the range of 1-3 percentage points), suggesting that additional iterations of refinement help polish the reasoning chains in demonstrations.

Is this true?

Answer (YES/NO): NO